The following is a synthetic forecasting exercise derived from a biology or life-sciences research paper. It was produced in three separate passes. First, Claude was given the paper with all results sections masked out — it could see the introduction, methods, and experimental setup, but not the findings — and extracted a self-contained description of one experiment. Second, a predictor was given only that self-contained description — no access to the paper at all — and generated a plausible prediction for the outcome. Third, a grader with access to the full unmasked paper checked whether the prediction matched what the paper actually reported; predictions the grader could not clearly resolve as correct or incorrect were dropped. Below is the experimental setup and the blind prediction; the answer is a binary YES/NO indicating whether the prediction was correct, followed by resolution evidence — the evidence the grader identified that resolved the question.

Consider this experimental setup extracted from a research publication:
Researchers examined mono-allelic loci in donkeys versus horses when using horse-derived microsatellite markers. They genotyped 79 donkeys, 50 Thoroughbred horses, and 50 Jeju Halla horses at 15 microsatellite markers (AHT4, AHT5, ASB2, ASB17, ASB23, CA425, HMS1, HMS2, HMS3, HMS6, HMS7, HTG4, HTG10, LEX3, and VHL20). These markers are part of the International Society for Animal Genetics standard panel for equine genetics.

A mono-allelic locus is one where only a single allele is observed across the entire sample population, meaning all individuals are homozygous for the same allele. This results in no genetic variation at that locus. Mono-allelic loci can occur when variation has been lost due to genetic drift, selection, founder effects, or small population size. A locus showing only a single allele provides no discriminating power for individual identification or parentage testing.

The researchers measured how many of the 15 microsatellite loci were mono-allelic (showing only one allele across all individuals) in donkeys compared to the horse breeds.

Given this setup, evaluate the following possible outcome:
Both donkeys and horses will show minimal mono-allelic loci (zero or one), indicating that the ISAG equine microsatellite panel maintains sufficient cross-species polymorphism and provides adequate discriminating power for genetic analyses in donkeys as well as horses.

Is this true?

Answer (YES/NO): YES